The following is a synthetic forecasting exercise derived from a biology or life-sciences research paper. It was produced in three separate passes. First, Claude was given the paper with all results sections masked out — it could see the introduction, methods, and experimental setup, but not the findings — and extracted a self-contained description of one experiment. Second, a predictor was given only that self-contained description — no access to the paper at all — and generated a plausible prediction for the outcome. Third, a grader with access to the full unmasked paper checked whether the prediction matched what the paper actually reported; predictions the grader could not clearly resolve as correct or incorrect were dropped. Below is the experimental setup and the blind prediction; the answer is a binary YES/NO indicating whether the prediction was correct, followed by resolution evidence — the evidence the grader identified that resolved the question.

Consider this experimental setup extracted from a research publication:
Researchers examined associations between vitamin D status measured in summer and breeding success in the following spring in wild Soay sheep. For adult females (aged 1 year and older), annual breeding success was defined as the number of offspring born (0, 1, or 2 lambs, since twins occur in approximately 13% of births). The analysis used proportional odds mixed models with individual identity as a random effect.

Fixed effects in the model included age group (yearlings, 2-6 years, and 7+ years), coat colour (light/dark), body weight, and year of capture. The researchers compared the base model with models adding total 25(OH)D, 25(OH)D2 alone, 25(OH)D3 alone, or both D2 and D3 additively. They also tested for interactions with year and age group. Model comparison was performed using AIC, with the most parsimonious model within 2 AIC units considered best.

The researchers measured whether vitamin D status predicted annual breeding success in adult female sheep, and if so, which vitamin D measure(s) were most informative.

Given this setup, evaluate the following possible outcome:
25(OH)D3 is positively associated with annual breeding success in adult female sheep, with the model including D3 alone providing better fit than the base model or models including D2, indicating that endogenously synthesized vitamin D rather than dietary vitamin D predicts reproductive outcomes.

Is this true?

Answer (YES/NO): NO